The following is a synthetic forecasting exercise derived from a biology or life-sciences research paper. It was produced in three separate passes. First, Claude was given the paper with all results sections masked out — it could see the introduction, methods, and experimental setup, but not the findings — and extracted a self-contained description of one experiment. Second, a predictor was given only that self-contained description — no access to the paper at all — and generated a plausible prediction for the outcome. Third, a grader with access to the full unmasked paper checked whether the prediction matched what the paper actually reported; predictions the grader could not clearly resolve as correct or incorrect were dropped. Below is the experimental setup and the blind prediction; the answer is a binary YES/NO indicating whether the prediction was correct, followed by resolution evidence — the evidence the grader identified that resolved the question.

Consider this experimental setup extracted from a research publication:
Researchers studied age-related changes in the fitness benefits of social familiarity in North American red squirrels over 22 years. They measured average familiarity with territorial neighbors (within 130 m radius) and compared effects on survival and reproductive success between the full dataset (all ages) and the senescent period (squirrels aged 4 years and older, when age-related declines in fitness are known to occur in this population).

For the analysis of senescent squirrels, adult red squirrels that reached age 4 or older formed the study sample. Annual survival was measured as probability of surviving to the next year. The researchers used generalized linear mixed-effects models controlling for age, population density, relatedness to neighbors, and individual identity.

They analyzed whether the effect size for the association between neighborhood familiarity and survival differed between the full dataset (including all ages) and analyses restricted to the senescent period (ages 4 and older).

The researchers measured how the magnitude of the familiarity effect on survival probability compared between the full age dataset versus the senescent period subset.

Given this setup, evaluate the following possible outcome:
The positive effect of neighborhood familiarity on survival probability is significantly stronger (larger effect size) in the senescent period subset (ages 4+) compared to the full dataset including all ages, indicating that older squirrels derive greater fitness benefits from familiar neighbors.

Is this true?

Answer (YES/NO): YES